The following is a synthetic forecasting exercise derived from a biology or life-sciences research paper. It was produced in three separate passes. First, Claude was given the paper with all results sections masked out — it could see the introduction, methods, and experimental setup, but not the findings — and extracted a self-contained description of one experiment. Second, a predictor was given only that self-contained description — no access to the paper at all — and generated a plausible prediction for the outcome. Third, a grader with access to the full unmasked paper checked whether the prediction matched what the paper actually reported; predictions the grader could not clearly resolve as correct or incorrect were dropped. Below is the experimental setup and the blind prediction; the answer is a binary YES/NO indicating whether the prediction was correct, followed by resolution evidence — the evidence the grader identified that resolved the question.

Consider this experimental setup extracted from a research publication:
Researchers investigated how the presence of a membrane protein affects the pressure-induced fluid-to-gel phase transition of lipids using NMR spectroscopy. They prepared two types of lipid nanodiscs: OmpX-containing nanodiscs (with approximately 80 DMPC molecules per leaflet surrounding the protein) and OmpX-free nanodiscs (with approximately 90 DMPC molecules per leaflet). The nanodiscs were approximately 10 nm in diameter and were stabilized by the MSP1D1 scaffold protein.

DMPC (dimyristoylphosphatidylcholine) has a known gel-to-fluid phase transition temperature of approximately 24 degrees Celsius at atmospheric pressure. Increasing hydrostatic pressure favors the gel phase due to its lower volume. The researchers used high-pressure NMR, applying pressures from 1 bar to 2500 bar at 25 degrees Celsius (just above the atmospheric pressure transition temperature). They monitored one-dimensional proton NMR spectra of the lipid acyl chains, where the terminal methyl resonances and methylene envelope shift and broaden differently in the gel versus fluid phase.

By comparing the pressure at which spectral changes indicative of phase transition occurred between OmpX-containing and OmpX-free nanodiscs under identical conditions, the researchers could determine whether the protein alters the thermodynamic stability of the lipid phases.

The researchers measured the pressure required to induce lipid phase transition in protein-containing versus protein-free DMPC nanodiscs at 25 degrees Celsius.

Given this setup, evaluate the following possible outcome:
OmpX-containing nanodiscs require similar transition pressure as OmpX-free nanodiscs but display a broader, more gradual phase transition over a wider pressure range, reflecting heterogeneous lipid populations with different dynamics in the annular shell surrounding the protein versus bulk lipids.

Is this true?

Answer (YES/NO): NO